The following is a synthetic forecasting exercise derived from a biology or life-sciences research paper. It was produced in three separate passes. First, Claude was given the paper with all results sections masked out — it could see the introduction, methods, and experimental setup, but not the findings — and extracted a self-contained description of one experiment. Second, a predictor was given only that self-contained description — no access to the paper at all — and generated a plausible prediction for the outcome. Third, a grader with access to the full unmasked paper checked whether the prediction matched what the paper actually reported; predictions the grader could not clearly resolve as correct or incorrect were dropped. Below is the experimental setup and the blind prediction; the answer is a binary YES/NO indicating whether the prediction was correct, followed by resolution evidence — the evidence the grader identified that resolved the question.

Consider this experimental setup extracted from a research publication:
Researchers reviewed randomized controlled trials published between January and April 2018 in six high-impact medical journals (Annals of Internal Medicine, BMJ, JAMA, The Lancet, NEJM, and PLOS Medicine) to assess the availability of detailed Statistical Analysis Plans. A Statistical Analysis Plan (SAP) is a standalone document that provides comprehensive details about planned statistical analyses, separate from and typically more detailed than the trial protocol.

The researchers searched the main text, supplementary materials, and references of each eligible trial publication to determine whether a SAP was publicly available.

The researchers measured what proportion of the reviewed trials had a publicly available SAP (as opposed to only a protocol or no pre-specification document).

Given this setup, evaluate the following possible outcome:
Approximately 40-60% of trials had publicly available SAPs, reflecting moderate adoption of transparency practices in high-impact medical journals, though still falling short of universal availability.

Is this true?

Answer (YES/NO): YES